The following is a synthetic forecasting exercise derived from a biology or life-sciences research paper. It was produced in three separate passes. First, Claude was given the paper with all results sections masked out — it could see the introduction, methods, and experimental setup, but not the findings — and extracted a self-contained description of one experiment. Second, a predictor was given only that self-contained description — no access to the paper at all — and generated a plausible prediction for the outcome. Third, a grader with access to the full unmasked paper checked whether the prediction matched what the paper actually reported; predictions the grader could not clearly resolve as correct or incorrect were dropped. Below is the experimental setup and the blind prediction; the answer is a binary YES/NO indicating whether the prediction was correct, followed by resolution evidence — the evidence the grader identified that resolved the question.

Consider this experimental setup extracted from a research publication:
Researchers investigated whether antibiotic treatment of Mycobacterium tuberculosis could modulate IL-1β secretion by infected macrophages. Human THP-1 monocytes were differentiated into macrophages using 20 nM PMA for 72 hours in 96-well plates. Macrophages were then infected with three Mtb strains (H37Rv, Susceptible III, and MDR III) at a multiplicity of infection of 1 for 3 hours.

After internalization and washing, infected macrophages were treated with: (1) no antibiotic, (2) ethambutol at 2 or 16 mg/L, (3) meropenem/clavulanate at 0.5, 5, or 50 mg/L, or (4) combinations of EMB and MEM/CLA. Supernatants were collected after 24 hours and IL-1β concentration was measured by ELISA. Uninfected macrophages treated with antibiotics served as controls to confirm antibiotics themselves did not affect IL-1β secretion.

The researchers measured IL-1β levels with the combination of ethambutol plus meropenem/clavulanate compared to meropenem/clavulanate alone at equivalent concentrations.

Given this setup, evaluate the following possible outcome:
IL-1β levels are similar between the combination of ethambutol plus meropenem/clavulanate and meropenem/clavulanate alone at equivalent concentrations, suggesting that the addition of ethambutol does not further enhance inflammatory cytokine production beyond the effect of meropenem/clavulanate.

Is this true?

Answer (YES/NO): YES